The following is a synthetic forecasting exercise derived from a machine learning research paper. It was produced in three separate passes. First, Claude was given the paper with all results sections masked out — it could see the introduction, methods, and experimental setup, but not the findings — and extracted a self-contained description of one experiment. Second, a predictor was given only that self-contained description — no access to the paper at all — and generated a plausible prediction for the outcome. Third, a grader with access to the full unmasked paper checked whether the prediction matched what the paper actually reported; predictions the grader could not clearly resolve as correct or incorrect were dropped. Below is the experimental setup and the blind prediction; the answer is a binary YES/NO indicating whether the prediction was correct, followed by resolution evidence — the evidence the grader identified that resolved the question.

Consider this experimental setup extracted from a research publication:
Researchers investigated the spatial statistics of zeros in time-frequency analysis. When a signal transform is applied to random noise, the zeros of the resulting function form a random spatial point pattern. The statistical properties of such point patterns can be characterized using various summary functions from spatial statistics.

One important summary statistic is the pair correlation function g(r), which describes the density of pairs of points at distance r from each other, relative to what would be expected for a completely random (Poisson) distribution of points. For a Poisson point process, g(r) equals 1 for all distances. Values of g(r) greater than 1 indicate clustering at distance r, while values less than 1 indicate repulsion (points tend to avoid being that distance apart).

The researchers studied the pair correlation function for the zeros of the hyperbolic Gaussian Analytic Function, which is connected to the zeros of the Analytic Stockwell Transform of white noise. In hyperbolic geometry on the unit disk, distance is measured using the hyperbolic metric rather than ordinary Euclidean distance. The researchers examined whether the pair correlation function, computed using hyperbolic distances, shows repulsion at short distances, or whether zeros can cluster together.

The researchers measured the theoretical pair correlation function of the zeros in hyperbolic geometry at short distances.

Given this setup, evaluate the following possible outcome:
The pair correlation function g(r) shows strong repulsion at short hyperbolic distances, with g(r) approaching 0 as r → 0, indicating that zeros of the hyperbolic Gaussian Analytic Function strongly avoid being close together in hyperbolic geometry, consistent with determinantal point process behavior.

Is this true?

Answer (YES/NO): NO